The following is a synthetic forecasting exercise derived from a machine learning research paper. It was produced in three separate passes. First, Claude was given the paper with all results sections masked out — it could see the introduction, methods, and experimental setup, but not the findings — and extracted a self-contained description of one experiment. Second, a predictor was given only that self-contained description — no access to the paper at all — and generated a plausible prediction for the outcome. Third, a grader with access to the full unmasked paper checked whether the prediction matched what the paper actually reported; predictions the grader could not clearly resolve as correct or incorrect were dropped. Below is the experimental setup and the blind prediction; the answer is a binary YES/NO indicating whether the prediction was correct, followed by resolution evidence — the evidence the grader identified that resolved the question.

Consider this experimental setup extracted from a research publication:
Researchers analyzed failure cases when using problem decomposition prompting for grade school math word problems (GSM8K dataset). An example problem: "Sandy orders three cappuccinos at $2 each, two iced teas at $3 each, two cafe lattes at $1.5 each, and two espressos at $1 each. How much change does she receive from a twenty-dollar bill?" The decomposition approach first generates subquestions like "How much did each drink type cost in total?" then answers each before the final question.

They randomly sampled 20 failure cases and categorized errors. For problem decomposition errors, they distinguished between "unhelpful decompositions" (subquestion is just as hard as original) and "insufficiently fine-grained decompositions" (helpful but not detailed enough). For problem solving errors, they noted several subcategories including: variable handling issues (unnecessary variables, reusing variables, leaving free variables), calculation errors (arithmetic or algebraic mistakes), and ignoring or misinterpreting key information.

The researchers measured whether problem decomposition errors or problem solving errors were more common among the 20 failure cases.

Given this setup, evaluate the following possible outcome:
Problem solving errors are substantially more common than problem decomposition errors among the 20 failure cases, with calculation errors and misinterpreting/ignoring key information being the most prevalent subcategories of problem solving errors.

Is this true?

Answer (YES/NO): NO